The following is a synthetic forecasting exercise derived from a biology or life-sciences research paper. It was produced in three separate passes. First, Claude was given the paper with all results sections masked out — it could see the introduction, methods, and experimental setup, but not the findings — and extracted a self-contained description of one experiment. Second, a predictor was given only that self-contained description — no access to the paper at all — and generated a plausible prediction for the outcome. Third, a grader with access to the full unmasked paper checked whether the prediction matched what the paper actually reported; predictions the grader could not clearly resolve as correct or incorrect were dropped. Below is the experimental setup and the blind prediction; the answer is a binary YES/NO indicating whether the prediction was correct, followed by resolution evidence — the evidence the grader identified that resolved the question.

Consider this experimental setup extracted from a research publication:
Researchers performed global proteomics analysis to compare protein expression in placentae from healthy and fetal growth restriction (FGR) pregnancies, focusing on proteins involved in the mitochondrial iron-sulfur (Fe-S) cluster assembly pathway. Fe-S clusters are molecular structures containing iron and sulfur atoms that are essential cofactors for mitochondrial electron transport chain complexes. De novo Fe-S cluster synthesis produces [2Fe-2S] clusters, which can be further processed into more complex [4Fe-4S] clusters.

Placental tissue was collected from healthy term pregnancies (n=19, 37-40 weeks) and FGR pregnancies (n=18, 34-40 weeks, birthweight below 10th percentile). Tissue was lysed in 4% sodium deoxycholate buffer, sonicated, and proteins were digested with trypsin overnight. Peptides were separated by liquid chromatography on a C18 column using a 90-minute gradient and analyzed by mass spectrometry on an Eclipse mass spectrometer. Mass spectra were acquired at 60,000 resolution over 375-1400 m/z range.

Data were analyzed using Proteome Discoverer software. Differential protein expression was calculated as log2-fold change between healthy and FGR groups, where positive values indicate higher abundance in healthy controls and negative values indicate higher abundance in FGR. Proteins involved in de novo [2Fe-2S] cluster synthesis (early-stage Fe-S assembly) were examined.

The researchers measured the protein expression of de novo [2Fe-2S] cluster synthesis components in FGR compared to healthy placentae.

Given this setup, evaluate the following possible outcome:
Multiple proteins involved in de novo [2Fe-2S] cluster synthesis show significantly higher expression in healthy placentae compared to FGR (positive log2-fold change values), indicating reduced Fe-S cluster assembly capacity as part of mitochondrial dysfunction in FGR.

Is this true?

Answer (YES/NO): NO